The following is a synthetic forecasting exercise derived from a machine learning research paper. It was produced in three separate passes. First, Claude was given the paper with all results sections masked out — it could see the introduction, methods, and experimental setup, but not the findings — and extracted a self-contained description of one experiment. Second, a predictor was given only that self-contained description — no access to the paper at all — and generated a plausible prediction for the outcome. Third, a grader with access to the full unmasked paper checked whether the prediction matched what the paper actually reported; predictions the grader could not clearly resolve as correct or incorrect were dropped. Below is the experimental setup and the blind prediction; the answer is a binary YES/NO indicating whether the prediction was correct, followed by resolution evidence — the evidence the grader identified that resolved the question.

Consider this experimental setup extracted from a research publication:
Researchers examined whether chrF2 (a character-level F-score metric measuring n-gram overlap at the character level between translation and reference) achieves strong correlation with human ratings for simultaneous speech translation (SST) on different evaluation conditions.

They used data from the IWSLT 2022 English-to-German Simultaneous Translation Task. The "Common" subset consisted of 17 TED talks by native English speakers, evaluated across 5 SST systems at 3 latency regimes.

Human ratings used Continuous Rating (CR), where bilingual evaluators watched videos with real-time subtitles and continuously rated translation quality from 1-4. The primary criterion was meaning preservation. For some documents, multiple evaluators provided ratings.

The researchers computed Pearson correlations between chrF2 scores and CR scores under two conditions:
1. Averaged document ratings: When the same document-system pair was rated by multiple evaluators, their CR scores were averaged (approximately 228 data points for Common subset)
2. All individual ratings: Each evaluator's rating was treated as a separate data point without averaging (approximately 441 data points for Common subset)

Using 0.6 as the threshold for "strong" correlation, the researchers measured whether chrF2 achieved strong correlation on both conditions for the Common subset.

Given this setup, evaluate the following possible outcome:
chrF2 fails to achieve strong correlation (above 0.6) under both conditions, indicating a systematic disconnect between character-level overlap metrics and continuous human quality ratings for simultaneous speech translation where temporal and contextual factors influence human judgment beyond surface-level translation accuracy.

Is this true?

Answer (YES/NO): NO